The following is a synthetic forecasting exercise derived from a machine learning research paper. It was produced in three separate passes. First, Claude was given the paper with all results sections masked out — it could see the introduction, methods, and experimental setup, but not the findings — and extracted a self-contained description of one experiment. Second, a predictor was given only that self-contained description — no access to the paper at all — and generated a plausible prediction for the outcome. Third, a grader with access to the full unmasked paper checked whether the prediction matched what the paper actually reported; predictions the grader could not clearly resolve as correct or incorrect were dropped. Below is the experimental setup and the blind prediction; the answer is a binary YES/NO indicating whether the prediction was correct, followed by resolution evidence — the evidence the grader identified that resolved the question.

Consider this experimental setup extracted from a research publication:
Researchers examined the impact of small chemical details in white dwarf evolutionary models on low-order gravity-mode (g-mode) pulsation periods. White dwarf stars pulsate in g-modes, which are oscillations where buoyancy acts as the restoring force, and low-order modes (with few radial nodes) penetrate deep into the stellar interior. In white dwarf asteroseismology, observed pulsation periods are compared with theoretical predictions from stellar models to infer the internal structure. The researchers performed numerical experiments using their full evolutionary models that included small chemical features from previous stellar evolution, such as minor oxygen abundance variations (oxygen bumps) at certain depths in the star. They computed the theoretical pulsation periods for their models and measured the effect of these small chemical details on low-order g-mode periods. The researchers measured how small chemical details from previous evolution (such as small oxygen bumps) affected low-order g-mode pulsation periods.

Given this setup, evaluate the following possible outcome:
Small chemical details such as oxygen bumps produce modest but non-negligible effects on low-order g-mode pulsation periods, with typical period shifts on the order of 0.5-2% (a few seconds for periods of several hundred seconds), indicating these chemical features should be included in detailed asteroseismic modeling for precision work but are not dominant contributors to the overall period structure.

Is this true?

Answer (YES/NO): NO